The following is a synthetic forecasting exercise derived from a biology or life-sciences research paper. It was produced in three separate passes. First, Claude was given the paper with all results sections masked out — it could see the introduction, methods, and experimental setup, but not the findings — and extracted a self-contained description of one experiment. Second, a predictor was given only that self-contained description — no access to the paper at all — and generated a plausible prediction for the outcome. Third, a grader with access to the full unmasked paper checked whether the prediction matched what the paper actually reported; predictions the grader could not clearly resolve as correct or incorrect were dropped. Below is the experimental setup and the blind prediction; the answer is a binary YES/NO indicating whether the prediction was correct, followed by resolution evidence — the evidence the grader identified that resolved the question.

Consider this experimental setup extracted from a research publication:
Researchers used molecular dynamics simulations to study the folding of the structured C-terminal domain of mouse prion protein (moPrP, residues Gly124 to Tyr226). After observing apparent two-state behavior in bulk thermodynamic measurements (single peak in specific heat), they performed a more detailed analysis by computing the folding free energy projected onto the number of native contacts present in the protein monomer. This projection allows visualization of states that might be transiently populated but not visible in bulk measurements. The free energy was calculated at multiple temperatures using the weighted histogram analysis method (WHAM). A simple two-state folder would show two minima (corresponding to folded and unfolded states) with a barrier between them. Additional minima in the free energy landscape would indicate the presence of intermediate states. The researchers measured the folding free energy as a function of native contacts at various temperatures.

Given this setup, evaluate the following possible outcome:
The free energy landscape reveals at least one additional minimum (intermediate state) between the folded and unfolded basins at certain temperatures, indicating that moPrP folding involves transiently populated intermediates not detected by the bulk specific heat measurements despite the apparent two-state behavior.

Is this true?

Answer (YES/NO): YES